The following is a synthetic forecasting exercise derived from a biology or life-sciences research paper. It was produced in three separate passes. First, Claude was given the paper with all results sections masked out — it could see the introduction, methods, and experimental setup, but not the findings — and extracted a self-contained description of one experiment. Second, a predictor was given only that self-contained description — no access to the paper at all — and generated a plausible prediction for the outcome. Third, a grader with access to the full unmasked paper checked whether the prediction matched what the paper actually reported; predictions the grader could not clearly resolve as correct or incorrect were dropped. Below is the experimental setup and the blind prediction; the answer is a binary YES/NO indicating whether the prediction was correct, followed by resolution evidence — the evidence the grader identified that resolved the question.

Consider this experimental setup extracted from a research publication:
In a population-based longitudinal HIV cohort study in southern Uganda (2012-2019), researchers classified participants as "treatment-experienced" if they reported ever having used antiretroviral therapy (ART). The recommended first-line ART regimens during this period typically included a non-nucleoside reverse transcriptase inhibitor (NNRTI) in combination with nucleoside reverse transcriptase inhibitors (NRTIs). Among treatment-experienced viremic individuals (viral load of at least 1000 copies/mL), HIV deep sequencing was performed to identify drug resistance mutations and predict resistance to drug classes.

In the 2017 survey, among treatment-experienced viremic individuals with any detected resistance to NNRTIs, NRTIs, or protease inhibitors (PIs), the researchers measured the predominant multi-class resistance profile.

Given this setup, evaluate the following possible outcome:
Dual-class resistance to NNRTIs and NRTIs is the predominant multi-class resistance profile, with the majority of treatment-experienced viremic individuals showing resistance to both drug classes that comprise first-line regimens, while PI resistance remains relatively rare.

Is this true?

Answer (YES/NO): YES